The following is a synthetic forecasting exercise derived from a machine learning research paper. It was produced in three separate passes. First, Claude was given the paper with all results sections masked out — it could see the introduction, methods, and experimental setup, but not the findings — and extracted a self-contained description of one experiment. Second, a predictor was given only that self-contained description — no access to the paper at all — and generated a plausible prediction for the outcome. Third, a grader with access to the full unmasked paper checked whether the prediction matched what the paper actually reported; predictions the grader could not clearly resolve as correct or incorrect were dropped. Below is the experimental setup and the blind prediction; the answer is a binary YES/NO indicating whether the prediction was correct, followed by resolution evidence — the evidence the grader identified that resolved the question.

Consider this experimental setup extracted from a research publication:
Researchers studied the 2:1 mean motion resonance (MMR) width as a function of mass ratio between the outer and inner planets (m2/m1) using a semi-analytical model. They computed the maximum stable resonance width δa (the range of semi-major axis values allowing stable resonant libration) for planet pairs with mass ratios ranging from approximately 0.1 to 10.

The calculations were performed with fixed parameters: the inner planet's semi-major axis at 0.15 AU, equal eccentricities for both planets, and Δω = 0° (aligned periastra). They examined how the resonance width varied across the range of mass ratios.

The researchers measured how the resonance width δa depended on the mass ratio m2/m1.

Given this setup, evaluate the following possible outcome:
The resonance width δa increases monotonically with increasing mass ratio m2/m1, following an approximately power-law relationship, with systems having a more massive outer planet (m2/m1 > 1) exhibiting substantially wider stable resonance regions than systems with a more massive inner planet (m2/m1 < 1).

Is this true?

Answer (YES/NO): NO